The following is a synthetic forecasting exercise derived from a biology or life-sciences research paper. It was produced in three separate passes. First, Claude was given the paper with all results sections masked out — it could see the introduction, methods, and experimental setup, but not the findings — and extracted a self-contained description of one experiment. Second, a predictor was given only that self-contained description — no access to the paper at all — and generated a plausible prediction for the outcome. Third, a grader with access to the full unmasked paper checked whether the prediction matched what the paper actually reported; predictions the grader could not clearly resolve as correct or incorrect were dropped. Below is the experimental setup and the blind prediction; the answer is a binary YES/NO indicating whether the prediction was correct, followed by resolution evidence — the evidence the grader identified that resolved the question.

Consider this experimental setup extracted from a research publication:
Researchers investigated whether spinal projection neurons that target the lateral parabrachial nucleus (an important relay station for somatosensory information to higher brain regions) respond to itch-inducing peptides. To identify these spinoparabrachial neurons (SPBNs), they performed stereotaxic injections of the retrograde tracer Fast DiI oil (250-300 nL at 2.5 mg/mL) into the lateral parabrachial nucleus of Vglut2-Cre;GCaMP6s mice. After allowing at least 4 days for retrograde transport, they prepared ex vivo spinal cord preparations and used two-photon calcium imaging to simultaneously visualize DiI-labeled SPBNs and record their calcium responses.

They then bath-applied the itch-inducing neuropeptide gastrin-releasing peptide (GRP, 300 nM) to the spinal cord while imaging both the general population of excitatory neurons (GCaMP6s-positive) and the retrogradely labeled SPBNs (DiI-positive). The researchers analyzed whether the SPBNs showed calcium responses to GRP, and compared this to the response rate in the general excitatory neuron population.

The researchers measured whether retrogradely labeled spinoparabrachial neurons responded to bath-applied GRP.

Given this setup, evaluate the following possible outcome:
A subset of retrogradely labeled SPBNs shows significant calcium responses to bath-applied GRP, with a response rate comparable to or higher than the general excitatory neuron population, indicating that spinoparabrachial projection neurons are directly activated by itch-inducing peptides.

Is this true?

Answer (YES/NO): YES